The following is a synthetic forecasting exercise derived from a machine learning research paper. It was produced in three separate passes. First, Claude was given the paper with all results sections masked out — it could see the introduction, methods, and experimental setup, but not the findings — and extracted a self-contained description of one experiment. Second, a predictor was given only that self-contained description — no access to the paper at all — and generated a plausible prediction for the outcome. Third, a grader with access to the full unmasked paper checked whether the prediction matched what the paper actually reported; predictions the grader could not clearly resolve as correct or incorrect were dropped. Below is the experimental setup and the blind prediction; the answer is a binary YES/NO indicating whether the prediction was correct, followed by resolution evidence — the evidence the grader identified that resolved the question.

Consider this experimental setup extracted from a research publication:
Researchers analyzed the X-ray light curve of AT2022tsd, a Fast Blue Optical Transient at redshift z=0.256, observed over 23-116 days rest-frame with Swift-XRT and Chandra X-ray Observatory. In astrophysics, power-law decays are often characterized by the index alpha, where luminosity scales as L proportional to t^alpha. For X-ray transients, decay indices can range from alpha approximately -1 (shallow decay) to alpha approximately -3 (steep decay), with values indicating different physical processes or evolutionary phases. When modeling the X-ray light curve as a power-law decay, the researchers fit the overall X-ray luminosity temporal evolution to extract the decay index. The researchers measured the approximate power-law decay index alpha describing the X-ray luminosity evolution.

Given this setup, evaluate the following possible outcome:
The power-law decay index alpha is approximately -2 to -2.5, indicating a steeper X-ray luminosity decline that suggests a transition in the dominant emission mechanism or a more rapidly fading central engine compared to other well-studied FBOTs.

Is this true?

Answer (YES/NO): NO